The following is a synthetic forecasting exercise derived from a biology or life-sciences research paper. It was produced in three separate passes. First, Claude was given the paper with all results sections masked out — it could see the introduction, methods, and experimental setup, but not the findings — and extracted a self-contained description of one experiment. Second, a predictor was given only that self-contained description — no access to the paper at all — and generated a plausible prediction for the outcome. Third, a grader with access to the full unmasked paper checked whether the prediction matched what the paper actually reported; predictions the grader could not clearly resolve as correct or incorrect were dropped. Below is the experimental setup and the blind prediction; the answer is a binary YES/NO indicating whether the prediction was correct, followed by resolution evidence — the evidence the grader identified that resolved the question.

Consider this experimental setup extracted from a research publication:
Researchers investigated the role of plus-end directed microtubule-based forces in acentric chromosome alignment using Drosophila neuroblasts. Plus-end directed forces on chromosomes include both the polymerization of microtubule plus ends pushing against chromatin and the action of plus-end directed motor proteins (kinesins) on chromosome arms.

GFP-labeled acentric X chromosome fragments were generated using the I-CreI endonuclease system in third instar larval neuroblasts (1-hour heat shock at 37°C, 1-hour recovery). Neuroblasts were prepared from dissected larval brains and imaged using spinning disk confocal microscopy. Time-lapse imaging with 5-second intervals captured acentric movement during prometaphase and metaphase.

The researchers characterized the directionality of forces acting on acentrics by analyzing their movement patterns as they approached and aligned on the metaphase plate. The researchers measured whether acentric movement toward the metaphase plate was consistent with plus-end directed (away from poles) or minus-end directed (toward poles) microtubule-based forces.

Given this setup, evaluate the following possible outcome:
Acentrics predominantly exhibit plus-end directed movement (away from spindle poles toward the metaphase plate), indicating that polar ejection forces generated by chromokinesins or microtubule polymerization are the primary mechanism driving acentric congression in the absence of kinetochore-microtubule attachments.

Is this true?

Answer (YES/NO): YES